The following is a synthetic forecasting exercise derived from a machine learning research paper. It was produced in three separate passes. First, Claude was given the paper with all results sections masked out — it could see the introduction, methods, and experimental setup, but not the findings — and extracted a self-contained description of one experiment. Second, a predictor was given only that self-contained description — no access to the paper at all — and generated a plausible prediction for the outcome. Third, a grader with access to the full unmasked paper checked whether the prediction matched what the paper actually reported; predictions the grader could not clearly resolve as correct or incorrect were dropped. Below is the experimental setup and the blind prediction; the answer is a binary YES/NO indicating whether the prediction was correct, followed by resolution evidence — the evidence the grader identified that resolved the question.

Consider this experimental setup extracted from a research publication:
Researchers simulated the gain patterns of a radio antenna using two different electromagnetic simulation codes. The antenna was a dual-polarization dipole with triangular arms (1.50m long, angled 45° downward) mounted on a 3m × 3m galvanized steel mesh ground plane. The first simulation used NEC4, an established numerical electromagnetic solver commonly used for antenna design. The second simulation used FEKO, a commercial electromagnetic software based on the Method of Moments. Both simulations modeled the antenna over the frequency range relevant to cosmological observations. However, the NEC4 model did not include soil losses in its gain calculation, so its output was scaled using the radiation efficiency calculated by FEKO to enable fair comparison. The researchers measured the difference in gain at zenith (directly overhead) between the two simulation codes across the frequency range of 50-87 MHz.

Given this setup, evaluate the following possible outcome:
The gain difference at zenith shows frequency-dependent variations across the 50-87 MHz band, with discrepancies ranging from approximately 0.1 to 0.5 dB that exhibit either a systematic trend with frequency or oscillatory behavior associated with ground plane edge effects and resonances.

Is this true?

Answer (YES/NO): NO